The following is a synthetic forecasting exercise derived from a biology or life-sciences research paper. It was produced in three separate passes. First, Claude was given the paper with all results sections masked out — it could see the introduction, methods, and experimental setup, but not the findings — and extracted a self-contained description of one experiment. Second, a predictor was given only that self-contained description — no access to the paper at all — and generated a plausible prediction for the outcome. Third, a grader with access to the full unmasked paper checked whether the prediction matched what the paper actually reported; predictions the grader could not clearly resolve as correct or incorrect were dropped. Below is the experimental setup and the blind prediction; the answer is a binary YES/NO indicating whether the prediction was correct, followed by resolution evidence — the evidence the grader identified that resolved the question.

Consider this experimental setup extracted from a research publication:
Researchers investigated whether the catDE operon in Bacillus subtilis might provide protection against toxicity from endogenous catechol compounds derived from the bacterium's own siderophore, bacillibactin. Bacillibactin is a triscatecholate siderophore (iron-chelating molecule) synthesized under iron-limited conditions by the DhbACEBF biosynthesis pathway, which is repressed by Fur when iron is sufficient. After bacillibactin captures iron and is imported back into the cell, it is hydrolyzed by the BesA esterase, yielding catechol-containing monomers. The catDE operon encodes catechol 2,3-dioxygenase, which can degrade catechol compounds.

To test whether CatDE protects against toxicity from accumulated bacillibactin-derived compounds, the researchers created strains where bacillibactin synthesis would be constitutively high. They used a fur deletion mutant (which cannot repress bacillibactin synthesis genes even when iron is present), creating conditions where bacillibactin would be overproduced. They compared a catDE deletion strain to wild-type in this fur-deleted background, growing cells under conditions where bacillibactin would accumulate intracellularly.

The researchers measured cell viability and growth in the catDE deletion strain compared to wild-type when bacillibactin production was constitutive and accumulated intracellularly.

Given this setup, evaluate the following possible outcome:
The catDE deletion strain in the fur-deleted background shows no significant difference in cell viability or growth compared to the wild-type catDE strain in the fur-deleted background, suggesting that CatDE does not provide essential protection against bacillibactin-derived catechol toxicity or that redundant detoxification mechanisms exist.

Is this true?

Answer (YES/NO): NO